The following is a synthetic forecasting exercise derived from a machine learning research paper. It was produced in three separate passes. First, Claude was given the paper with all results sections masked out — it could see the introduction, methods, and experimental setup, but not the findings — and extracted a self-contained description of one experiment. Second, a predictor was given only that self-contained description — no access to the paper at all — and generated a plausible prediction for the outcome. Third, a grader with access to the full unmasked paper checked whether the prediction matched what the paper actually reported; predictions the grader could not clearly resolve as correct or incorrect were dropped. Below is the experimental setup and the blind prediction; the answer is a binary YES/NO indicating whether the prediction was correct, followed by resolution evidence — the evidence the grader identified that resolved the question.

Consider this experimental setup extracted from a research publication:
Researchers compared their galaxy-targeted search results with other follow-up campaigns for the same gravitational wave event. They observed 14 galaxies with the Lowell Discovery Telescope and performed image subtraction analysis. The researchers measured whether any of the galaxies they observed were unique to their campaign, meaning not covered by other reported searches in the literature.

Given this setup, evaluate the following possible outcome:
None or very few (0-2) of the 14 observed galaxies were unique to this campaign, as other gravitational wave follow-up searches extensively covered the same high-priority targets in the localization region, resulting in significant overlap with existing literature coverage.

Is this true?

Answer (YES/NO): NO